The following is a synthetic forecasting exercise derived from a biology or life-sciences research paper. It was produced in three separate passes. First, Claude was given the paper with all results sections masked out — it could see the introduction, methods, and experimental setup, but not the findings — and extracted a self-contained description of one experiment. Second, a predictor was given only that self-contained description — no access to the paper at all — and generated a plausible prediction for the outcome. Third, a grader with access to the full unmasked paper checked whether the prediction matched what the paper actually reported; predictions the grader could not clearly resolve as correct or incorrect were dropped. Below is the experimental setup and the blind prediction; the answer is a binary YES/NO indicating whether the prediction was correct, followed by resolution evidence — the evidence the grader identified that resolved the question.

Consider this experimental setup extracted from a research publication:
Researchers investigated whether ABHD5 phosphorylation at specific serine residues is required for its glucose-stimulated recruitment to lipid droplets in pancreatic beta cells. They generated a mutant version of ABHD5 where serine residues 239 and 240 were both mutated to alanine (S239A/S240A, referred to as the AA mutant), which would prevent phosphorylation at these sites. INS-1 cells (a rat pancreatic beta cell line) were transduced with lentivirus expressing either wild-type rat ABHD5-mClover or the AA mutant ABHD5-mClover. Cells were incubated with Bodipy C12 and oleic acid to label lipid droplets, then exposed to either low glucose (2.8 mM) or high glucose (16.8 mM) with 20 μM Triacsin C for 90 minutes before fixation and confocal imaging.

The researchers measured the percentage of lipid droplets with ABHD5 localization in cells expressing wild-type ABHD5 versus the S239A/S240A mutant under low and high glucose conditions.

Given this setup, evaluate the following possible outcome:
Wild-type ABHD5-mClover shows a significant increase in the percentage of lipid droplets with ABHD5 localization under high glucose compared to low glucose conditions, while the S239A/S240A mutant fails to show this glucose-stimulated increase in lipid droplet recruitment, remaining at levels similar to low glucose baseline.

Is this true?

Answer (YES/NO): NO